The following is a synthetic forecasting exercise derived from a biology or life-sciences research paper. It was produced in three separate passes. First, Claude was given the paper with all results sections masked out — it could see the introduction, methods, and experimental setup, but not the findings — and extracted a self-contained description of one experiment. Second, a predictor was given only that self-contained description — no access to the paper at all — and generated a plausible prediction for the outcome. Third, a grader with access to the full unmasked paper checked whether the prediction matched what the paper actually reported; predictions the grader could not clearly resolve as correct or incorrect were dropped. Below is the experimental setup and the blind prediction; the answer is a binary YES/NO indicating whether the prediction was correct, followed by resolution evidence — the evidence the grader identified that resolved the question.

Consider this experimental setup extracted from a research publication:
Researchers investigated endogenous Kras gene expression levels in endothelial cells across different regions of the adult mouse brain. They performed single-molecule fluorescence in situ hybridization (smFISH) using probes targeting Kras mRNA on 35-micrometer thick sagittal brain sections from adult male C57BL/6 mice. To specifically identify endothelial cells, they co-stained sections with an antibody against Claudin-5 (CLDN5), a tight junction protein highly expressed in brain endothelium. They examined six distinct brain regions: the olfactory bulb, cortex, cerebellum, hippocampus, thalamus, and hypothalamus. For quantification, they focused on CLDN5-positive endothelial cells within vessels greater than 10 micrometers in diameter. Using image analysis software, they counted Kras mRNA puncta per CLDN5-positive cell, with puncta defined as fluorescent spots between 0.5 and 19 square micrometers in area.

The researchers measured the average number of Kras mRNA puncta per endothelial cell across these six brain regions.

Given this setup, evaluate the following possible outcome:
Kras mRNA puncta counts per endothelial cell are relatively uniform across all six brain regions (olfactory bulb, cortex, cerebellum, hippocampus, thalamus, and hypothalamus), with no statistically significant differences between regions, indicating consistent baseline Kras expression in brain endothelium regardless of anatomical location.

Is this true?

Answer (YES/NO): NO